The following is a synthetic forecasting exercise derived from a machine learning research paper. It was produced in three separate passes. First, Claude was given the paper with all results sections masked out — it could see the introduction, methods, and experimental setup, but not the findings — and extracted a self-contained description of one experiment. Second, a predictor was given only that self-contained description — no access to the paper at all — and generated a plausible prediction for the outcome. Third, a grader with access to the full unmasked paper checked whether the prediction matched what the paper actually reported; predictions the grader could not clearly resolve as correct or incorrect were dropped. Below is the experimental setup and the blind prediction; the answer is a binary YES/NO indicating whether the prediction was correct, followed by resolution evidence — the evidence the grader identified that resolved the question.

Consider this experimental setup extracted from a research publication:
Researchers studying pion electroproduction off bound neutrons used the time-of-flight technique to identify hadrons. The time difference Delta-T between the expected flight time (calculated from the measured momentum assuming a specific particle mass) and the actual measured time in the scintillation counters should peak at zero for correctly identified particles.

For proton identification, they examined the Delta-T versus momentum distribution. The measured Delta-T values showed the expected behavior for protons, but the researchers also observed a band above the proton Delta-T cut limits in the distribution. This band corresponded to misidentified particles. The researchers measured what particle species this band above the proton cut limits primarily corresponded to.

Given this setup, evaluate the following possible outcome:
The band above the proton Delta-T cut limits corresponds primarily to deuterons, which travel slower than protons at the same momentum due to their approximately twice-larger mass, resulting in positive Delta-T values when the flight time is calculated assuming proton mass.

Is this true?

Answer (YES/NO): NO